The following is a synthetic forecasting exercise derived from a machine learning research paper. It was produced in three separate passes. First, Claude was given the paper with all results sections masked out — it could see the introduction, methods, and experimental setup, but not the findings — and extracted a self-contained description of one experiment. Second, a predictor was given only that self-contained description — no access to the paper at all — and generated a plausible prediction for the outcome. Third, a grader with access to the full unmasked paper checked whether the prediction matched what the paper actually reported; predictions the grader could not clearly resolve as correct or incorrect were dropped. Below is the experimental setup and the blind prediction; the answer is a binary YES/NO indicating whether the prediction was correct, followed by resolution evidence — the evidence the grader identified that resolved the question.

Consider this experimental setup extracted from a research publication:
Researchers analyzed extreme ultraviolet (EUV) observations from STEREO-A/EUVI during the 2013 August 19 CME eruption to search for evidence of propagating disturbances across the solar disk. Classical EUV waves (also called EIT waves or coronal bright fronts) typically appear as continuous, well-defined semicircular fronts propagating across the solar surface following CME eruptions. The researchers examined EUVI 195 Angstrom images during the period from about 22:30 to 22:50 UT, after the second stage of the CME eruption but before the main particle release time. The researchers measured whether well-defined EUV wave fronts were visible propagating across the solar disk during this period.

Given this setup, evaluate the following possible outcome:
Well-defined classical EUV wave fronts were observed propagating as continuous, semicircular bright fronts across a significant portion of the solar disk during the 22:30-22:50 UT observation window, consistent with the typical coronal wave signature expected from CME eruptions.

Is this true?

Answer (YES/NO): NO